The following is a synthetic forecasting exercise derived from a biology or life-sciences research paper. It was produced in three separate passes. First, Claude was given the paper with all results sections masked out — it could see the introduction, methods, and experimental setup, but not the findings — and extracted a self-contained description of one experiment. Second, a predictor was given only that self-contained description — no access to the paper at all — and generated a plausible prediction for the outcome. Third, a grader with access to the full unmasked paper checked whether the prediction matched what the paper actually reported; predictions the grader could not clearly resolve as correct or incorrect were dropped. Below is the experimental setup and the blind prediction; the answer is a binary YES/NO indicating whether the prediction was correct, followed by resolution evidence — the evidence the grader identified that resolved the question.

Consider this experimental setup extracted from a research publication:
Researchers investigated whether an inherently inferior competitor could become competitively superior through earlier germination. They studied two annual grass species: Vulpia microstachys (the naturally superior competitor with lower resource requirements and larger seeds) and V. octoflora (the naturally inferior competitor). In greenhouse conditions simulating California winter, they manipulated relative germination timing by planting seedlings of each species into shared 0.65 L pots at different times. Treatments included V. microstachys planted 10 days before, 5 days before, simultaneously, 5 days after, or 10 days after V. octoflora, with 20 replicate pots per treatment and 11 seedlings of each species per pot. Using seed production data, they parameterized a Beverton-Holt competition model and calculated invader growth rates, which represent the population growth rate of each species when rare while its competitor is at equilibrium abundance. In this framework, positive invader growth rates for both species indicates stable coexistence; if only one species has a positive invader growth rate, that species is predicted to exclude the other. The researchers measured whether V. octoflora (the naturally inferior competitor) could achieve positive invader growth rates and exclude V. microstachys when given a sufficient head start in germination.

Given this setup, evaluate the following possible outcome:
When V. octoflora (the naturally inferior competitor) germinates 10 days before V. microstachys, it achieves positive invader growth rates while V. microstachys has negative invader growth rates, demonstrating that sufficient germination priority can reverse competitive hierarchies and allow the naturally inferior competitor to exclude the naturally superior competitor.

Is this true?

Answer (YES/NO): YES